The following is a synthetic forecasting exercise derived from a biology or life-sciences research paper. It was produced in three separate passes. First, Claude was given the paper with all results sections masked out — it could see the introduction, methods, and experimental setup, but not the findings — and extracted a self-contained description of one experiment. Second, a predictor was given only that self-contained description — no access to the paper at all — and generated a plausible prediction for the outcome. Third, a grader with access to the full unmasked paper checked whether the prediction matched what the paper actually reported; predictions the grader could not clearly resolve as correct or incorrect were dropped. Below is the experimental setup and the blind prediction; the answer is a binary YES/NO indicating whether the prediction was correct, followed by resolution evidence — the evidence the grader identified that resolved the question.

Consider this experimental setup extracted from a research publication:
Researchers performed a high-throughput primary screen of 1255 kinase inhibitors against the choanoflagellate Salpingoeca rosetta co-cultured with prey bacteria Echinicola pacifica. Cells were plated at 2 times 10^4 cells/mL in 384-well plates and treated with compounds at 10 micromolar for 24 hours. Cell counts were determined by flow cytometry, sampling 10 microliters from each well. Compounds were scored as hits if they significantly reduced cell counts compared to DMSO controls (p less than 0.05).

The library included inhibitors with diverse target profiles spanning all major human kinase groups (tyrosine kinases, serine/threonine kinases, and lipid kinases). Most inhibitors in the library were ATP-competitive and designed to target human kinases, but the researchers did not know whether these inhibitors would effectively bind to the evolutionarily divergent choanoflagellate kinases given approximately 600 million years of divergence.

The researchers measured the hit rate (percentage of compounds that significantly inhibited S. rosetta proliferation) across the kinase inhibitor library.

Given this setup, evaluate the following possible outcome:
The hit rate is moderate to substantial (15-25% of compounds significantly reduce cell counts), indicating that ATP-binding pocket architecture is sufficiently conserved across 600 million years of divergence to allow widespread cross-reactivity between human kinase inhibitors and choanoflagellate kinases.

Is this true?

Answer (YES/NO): NO